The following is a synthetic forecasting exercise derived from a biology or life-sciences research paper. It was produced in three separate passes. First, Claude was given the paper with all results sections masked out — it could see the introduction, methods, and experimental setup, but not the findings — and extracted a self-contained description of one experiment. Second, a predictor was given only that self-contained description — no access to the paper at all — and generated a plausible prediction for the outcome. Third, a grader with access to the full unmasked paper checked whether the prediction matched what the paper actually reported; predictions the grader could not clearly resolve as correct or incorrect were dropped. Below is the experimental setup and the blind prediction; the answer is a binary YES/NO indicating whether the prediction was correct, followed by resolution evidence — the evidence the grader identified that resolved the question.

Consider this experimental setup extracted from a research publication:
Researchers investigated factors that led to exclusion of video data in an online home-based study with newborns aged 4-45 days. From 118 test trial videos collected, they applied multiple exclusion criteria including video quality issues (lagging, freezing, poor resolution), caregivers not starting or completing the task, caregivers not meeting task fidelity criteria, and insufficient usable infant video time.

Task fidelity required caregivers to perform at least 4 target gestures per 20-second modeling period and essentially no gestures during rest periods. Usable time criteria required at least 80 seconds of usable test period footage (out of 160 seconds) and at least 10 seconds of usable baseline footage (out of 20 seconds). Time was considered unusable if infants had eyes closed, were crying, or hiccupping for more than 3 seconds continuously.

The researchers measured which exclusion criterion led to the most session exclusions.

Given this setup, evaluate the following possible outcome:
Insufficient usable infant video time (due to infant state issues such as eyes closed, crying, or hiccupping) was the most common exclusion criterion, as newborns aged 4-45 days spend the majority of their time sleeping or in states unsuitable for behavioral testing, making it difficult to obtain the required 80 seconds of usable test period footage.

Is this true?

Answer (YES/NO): YES